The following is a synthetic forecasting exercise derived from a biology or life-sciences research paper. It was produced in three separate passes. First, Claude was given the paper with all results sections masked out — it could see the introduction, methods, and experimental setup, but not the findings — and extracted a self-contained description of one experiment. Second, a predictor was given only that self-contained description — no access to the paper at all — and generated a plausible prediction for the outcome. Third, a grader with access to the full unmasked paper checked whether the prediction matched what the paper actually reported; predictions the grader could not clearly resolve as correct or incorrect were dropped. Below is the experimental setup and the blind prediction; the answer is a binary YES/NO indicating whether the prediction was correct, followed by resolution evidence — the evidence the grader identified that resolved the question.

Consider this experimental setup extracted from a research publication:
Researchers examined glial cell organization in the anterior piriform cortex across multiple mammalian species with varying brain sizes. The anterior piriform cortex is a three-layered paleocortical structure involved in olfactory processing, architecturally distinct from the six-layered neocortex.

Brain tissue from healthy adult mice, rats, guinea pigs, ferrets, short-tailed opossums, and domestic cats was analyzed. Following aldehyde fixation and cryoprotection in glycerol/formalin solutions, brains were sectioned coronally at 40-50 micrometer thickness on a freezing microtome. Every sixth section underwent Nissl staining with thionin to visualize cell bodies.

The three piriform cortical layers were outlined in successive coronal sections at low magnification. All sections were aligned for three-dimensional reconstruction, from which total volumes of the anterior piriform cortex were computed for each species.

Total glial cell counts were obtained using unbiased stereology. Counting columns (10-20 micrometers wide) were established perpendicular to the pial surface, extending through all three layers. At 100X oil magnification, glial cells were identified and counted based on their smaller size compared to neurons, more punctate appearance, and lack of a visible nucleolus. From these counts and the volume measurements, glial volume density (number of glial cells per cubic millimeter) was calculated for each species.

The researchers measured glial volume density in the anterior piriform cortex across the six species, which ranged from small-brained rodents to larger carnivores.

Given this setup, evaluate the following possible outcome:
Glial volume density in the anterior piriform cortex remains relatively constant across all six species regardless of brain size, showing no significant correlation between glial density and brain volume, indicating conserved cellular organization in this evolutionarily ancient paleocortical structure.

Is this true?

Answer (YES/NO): YES